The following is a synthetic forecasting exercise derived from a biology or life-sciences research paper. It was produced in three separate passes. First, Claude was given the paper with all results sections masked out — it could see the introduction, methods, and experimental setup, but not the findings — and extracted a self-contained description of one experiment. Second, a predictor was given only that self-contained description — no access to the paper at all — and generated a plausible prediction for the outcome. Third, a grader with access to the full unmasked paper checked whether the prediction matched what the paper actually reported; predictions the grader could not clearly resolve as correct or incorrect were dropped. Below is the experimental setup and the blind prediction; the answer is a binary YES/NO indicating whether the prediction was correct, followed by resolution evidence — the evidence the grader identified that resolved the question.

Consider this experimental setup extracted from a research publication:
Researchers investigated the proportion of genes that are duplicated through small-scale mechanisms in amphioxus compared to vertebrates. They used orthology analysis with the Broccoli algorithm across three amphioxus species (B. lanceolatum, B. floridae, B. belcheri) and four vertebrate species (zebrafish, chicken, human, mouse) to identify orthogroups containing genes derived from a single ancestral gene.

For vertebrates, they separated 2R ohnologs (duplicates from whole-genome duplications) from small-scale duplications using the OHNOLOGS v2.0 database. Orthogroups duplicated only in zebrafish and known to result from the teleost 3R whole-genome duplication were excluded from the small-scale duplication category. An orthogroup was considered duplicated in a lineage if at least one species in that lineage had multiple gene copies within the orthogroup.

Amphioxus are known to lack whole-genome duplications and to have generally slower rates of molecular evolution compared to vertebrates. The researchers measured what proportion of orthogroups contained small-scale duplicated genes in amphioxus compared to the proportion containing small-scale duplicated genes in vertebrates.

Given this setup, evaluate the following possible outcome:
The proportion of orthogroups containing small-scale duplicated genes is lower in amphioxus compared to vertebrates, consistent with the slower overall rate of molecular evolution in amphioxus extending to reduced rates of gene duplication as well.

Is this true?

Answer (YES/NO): NO